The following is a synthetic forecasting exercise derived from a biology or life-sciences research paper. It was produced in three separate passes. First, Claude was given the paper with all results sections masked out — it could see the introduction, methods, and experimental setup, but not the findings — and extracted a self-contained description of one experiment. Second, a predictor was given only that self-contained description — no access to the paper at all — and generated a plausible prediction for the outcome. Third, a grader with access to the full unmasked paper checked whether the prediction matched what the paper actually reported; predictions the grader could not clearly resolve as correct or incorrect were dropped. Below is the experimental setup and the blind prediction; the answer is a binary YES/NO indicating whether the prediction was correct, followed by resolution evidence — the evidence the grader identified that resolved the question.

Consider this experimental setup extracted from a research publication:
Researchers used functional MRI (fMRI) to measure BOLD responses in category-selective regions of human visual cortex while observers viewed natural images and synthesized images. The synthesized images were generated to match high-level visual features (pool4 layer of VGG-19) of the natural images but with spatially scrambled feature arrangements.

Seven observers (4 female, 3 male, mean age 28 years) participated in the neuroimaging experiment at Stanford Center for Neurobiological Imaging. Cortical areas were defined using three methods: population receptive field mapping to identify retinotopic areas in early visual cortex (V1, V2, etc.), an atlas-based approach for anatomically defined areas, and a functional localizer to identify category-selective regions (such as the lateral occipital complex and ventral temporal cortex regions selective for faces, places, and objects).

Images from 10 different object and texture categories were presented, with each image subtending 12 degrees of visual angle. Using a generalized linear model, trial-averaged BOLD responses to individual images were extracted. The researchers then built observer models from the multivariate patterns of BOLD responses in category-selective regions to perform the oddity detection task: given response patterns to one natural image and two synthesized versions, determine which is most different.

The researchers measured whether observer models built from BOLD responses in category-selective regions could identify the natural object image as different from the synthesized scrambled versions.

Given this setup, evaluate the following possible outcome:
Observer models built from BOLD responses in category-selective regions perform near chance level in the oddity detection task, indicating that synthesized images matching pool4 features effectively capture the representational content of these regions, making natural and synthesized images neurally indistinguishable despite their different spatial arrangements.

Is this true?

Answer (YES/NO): YES